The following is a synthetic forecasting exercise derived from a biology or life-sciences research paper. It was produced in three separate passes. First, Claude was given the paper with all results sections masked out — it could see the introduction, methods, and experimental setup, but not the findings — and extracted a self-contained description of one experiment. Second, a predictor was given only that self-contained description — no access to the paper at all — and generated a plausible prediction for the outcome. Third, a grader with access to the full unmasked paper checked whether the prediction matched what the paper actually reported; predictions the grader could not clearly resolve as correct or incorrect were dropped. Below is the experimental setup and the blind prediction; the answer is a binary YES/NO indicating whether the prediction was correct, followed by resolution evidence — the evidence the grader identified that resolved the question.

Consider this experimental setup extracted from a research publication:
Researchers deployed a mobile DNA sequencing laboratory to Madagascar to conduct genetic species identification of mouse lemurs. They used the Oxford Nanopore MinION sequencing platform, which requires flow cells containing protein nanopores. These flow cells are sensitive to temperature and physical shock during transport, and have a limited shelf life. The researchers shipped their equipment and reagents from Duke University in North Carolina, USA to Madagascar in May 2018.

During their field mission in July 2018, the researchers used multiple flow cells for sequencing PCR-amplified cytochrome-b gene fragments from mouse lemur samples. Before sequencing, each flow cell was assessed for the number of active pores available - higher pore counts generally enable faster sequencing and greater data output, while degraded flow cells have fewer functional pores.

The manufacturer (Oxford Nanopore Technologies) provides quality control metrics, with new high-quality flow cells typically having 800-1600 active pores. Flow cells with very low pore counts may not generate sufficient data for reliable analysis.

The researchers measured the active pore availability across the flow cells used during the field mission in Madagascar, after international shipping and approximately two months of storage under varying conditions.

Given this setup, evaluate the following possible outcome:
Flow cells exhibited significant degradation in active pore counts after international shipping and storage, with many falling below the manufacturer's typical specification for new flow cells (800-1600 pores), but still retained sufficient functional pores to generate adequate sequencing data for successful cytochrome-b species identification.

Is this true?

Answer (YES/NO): NO